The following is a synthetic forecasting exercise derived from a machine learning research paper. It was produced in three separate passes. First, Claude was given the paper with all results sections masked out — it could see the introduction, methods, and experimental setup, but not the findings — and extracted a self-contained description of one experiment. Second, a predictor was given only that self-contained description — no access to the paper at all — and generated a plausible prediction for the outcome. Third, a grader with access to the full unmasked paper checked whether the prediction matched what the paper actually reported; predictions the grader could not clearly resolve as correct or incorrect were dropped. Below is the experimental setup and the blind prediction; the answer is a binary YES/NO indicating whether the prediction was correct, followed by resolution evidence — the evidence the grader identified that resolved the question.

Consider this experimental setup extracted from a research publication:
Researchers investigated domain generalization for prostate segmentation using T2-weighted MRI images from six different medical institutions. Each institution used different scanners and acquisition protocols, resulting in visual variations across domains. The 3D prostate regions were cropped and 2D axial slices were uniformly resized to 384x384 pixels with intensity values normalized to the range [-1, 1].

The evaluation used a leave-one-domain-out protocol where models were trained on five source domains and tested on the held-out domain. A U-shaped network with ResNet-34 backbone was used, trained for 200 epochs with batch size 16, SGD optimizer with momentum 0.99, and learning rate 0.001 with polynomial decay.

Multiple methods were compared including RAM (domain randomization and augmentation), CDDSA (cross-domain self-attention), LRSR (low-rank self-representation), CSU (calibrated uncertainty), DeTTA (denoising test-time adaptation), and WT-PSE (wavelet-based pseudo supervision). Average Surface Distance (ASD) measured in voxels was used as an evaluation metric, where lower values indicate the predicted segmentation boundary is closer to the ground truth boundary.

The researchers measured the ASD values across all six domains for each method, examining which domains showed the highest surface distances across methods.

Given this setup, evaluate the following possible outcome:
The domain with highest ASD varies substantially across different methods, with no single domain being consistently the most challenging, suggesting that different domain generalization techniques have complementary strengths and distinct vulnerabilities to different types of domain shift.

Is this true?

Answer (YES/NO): NO